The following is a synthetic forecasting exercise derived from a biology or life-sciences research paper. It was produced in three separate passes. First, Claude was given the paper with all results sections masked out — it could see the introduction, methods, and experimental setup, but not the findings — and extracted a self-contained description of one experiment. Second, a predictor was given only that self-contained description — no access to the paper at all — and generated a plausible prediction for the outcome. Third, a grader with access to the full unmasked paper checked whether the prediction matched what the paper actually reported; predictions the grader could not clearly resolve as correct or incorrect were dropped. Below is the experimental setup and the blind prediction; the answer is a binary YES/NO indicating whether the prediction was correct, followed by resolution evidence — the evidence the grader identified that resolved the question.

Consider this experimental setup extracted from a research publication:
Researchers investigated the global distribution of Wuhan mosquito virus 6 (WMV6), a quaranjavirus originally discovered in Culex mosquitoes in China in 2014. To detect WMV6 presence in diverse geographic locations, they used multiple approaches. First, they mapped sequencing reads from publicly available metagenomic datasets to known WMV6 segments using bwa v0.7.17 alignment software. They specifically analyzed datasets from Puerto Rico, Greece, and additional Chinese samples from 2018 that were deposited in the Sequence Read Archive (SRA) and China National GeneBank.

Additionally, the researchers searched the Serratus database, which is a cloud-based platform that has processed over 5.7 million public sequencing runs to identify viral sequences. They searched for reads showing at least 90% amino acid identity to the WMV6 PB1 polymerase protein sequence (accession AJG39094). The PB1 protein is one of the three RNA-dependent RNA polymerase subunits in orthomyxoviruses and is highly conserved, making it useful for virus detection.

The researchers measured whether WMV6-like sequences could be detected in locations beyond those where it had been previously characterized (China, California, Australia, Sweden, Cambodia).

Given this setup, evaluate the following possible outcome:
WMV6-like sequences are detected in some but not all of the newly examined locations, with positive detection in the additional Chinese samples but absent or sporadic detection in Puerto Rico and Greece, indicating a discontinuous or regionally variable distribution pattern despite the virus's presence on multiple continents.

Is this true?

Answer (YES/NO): NO